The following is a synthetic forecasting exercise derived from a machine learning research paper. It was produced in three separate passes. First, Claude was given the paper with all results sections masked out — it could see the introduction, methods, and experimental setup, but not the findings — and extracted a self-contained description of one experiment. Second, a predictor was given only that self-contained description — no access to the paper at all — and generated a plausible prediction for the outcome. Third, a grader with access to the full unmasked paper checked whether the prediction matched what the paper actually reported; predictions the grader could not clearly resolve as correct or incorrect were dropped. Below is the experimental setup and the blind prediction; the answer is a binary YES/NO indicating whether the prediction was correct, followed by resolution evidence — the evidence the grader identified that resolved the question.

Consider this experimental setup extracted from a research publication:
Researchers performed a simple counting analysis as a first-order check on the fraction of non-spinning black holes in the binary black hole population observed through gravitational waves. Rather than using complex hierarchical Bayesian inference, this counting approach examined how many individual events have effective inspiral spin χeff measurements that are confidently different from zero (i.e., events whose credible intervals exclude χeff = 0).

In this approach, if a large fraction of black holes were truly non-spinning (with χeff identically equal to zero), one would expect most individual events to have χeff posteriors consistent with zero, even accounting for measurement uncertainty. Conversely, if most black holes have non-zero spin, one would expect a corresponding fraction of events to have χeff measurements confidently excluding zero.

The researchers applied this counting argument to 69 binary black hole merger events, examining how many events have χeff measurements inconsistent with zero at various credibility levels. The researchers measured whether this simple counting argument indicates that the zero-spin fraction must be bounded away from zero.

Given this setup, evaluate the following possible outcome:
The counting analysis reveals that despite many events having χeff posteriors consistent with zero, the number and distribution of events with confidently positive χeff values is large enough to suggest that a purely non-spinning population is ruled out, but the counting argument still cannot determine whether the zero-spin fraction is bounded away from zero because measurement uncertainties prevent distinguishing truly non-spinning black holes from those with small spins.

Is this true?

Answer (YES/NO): YES